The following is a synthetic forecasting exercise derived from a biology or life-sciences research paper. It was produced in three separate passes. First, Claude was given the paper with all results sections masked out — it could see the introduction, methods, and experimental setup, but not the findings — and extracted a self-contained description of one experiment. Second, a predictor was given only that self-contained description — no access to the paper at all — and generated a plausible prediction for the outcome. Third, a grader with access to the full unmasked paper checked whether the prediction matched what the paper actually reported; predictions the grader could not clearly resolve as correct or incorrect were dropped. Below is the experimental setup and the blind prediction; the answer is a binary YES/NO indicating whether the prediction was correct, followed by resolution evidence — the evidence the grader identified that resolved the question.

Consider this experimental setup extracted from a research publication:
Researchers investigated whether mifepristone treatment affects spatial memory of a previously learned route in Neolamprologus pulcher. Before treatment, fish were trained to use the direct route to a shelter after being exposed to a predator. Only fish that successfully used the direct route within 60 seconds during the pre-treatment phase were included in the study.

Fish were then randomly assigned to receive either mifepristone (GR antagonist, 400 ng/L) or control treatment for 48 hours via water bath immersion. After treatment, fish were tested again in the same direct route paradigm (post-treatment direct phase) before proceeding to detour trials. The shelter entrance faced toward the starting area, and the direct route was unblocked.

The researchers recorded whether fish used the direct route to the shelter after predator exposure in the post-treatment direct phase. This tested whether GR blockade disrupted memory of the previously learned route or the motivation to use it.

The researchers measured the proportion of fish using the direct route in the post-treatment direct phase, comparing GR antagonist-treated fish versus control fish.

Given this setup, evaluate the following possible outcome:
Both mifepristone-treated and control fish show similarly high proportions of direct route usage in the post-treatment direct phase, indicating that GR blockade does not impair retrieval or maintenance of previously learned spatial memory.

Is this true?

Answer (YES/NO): YES